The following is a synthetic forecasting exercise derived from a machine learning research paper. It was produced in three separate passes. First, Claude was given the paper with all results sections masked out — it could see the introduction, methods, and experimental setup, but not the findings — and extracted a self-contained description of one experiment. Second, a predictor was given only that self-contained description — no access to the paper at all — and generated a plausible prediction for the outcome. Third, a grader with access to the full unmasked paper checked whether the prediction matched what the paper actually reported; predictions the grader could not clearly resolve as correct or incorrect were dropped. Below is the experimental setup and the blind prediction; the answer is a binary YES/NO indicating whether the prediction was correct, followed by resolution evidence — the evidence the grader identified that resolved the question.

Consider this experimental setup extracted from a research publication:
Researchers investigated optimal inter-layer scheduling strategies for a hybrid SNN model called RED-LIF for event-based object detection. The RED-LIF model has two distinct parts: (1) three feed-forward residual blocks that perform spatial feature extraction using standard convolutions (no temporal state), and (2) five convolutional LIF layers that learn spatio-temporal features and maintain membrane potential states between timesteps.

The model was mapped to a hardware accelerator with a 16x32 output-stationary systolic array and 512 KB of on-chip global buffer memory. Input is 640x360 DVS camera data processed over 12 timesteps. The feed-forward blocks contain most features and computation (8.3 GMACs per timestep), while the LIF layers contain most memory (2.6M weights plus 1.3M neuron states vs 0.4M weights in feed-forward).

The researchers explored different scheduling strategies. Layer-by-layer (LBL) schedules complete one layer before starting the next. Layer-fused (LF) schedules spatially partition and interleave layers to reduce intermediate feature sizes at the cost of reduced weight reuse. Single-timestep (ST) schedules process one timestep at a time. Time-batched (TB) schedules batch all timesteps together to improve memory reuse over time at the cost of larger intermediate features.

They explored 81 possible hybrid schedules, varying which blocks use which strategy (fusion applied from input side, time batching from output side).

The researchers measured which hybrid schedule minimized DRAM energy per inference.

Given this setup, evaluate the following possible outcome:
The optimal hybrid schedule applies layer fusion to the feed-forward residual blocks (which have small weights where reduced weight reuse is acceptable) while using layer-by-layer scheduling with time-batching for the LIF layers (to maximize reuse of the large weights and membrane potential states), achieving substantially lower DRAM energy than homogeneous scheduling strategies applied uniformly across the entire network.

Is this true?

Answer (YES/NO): YES